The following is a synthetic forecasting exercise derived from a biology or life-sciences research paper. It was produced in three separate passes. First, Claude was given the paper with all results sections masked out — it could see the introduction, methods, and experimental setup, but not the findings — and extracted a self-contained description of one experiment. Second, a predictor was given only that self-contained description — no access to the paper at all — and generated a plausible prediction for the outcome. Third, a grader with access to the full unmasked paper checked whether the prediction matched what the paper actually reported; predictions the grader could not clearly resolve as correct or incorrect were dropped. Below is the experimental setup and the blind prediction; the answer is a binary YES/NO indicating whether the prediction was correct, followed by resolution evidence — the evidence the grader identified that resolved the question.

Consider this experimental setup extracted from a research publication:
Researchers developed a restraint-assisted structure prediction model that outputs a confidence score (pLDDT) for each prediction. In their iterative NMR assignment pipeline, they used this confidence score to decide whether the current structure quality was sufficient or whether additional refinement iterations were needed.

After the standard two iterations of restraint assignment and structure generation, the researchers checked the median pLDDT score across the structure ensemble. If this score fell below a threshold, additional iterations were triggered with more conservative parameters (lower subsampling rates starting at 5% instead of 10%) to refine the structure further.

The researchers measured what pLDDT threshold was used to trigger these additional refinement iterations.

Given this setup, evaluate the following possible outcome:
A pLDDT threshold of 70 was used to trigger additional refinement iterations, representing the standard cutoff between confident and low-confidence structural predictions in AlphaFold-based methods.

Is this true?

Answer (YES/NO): NO